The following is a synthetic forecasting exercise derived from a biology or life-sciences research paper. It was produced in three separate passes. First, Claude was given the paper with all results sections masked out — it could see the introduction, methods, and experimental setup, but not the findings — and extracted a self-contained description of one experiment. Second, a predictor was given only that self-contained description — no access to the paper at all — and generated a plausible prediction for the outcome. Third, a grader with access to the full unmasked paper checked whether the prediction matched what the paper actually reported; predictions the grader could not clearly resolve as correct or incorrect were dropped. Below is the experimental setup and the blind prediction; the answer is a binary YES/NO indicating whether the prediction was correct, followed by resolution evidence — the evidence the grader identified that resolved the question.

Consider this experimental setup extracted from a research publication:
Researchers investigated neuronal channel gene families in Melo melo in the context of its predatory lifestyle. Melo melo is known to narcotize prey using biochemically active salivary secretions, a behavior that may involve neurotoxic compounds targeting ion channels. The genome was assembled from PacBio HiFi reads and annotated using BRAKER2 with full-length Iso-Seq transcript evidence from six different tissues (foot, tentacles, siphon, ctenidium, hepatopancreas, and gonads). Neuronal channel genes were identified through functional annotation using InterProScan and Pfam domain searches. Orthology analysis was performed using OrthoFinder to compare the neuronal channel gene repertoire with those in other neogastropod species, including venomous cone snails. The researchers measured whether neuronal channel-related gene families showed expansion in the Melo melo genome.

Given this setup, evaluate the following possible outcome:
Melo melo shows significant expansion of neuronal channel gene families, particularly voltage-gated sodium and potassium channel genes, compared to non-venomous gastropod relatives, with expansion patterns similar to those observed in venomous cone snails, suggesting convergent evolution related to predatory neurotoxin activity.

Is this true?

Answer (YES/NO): NO